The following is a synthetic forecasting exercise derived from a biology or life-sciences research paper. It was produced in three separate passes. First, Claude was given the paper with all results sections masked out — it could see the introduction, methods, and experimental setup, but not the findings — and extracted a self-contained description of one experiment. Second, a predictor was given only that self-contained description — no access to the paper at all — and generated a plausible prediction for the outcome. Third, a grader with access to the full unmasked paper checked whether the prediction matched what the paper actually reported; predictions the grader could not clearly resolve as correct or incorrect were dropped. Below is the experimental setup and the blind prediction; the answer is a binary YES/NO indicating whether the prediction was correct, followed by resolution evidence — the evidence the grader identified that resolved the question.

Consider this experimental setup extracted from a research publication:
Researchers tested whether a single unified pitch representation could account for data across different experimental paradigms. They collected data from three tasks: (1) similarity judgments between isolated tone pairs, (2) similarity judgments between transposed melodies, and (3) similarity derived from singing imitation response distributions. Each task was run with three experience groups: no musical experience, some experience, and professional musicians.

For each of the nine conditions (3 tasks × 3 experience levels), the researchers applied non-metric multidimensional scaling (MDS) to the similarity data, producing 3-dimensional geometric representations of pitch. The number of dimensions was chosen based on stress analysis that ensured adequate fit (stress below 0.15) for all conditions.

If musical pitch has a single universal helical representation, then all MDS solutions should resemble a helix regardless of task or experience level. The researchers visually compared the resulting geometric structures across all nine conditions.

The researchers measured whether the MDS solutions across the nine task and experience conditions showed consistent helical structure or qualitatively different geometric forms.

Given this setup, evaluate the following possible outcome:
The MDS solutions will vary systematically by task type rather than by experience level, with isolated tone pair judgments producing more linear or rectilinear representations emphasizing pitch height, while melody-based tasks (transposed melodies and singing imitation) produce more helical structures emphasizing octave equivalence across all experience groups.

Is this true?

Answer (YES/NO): NO